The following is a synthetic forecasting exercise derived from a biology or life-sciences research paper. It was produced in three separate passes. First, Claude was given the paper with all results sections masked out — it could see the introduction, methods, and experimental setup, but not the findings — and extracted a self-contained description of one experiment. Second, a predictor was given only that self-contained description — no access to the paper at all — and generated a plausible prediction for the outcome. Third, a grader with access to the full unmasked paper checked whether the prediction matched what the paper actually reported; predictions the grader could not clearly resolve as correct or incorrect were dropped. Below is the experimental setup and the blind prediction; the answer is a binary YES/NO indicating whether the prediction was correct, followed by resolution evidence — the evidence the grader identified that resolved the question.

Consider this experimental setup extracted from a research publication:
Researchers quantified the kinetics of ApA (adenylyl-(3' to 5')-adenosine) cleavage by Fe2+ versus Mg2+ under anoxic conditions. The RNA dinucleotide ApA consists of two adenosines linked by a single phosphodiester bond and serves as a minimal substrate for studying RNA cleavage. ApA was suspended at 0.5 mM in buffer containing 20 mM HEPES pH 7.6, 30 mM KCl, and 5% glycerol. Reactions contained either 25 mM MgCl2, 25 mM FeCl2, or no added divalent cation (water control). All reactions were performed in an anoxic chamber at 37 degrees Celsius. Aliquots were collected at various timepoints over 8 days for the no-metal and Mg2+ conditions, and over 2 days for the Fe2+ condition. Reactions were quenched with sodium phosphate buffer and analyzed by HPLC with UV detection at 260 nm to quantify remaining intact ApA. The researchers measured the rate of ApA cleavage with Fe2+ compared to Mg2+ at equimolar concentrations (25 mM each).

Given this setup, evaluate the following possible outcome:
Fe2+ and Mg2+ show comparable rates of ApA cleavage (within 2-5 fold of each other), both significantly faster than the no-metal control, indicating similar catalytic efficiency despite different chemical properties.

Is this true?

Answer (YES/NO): NO